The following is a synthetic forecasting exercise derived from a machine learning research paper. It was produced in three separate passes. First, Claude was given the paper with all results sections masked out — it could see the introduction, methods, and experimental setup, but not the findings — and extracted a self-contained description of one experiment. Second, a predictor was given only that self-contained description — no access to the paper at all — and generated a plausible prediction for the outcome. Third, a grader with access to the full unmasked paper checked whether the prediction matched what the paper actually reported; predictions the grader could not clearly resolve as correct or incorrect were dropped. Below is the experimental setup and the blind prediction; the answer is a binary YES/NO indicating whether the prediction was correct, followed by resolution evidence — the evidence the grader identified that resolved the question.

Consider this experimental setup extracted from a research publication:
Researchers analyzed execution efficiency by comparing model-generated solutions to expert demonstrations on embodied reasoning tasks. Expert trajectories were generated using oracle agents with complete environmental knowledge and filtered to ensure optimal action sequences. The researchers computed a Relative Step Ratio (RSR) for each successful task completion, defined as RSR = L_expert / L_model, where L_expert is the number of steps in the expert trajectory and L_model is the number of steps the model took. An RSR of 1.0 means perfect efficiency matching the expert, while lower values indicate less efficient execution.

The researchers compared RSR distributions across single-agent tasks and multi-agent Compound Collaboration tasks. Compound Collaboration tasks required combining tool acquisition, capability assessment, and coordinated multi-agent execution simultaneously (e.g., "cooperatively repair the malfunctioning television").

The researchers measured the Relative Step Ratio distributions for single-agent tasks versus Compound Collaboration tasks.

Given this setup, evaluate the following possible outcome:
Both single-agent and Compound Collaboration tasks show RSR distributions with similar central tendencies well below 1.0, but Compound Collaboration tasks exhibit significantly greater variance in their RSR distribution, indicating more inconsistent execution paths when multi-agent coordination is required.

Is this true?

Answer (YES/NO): NO